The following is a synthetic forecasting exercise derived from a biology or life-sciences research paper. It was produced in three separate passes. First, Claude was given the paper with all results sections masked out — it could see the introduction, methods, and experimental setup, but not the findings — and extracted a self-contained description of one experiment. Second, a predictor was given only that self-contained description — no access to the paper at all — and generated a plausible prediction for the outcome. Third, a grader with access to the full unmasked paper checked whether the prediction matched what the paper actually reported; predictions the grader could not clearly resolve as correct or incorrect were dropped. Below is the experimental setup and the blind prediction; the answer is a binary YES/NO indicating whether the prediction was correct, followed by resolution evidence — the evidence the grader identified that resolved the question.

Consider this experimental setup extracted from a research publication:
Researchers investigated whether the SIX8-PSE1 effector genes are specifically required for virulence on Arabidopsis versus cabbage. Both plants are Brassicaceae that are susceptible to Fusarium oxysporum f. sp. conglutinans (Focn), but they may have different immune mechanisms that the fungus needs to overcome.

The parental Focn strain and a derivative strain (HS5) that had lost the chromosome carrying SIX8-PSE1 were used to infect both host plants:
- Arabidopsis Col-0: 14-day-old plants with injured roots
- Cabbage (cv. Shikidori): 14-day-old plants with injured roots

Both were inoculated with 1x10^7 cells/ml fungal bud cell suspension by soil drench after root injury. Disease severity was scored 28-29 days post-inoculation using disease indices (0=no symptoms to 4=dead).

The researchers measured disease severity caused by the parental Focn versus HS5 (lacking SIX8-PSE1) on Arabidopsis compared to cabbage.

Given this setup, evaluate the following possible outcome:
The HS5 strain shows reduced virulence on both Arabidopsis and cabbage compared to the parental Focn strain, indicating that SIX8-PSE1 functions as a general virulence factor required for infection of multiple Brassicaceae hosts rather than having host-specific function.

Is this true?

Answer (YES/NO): NO